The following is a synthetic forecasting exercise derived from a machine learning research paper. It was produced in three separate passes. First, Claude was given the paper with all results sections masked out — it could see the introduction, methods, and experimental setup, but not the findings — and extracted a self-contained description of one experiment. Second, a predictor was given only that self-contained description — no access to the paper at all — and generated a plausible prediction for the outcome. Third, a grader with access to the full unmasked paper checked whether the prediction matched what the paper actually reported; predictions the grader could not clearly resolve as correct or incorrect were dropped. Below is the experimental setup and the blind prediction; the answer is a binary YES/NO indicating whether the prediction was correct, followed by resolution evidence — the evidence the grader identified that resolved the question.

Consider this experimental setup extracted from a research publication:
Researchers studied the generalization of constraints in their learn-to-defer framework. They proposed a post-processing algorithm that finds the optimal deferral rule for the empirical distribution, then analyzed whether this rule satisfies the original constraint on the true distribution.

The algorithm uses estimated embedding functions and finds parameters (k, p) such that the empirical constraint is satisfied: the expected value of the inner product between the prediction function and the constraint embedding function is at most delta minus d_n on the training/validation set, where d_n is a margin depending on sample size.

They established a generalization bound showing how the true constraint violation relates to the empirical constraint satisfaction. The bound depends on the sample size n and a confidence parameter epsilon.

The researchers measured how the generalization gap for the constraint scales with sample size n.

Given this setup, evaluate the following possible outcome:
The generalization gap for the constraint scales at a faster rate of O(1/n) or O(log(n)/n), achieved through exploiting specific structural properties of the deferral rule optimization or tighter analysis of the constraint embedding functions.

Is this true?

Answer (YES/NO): NO